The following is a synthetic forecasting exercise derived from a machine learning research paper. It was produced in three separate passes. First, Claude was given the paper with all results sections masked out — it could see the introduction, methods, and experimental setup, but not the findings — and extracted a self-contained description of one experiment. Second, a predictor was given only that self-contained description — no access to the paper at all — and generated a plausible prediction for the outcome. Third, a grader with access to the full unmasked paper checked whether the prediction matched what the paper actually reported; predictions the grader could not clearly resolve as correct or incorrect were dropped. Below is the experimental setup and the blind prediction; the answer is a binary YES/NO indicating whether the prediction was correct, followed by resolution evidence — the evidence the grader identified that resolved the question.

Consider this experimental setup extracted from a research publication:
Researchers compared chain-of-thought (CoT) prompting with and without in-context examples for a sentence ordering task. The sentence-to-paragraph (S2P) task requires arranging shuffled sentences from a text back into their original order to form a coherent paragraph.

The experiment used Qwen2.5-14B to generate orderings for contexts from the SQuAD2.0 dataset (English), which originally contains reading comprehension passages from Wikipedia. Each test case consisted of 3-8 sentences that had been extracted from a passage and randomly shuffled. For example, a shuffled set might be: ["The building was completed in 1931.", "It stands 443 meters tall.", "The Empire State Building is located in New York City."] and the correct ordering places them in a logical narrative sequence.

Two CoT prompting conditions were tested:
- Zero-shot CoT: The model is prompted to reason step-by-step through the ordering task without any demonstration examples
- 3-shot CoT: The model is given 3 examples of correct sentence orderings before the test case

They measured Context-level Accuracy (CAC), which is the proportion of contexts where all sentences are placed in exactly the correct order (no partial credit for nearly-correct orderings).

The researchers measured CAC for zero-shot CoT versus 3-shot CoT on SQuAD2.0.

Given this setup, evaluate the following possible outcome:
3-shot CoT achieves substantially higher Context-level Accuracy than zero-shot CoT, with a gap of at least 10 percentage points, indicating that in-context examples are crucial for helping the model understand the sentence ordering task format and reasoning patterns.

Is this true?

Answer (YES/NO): NO